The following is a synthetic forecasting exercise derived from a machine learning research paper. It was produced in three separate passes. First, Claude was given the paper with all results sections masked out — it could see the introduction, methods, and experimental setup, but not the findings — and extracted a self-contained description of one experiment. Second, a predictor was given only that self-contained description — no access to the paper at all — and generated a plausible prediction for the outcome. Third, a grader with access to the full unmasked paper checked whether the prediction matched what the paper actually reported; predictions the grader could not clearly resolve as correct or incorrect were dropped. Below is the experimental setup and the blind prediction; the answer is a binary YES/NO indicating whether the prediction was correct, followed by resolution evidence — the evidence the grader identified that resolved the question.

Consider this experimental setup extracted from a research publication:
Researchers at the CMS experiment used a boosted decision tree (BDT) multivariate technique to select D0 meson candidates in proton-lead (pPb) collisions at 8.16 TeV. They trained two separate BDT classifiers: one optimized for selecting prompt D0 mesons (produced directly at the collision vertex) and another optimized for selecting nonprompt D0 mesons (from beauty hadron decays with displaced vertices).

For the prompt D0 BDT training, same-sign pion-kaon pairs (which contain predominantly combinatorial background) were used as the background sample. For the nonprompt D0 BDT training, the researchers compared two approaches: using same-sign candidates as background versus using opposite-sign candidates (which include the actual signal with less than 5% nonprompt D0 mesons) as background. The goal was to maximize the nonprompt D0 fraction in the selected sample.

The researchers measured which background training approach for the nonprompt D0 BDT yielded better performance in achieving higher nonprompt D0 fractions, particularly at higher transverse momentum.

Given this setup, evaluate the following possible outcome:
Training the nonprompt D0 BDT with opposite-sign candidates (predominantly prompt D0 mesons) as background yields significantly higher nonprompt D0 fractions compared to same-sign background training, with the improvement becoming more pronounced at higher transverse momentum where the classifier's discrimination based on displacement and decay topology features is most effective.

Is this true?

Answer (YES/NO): YES